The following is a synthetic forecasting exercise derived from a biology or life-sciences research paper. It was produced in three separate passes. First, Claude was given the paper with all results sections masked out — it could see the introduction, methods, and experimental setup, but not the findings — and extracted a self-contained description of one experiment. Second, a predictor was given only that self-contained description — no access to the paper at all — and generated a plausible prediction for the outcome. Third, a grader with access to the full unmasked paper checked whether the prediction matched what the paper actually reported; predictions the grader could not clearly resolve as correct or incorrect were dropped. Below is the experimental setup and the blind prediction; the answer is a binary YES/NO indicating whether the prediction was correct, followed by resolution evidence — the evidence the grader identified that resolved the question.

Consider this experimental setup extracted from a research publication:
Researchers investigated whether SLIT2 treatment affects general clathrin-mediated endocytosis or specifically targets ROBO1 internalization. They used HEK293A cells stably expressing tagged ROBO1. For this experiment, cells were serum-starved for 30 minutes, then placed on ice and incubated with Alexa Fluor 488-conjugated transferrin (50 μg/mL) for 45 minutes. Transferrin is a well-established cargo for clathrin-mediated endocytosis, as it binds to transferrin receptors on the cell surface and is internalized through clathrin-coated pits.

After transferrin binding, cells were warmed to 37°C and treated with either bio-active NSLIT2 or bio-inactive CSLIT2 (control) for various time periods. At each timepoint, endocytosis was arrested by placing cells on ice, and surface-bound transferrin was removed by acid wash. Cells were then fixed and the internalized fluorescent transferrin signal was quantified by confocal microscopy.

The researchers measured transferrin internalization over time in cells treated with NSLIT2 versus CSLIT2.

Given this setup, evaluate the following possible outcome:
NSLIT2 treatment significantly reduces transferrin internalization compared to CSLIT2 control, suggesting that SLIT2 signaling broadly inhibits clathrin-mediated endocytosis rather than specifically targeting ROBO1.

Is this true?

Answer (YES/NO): NO